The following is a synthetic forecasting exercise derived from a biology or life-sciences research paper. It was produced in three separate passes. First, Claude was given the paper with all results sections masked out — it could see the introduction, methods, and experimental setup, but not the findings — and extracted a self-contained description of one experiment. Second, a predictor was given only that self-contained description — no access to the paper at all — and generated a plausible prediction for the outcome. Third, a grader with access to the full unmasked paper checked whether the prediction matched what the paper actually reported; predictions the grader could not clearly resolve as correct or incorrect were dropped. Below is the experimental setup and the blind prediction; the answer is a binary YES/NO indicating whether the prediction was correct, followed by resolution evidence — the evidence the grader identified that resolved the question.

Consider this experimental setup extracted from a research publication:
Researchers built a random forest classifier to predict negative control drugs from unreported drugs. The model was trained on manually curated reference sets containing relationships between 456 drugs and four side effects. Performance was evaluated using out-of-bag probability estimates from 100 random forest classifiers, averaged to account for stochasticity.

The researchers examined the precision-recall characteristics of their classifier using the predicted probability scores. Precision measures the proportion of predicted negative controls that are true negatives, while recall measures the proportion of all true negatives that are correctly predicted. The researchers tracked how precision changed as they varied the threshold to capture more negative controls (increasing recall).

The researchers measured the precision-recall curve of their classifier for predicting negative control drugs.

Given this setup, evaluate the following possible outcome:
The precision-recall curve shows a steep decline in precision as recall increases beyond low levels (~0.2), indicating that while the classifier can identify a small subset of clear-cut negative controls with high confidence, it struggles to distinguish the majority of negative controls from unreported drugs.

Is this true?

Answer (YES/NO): NO